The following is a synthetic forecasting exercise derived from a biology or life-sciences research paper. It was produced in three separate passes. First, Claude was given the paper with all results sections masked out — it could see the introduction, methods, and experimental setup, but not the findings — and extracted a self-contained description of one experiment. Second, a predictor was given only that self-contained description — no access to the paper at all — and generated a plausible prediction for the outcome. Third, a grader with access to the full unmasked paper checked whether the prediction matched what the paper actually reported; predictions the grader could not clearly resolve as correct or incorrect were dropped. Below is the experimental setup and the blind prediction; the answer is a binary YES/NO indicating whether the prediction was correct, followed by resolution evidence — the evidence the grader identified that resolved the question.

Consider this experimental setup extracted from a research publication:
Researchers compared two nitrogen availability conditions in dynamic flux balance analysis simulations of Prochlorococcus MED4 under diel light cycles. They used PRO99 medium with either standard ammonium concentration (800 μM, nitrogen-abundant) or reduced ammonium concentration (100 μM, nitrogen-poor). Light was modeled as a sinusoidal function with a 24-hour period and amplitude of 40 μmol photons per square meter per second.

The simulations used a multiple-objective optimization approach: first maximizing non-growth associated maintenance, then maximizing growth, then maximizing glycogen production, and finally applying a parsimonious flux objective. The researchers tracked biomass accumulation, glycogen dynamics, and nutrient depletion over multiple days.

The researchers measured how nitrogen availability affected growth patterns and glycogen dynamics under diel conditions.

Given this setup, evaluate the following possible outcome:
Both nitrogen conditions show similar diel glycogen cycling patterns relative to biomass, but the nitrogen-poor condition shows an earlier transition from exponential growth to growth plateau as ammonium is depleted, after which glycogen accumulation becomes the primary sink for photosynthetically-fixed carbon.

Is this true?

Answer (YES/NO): NO